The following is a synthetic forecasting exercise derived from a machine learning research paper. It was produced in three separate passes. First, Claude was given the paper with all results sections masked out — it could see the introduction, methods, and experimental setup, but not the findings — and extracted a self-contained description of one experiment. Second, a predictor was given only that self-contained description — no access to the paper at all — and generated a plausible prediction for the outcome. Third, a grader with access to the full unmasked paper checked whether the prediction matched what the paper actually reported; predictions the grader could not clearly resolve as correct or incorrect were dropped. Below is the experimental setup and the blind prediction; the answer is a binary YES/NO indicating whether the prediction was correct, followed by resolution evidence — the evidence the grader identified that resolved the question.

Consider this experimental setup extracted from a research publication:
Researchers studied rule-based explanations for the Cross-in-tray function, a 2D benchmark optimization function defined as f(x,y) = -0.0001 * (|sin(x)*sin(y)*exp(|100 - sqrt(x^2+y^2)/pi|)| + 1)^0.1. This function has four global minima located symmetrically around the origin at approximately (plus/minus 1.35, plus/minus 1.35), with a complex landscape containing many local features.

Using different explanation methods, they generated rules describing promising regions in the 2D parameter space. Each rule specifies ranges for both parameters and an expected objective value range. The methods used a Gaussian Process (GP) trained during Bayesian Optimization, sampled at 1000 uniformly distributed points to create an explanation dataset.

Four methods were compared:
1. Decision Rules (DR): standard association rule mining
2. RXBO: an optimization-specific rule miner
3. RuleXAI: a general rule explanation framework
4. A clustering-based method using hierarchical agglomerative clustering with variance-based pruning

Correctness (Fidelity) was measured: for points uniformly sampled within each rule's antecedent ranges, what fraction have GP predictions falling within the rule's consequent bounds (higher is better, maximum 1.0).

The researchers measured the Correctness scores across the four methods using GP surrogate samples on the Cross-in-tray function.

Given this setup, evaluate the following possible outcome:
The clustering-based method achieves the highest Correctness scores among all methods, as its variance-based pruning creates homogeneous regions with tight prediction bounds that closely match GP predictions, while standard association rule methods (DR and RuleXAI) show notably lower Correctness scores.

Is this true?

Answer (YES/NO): NO